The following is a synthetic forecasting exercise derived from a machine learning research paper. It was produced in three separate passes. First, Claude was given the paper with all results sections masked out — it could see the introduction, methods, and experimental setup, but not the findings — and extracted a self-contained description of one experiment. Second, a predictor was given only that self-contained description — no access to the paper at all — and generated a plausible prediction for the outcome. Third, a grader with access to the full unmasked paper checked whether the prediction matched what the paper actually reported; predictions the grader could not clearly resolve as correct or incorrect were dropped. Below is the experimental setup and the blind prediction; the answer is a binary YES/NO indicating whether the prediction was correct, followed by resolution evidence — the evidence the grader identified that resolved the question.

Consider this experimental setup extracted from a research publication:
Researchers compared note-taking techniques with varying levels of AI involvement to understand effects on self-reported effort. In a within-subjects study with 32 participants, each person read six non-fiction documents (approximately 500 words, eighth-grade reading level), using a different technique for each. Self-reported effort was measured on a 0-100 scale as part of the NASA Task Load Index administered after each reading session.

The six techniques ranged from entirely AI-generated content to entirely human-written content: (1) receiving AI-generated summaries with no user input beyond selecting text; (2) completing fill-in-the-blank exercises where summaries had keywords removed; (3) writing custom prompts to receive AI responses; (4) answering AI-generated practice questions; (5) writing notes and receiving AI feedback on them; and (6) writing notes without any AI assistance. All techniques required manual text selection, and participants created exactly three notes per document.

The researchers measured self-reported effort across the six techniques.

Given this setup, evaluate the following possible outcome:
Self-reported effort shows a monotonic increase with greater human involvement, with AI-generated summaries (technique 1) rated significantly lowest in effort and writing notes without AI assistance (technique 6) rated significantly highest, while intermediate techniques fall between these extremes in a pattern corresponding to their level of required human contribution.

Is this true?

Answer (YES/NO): NO